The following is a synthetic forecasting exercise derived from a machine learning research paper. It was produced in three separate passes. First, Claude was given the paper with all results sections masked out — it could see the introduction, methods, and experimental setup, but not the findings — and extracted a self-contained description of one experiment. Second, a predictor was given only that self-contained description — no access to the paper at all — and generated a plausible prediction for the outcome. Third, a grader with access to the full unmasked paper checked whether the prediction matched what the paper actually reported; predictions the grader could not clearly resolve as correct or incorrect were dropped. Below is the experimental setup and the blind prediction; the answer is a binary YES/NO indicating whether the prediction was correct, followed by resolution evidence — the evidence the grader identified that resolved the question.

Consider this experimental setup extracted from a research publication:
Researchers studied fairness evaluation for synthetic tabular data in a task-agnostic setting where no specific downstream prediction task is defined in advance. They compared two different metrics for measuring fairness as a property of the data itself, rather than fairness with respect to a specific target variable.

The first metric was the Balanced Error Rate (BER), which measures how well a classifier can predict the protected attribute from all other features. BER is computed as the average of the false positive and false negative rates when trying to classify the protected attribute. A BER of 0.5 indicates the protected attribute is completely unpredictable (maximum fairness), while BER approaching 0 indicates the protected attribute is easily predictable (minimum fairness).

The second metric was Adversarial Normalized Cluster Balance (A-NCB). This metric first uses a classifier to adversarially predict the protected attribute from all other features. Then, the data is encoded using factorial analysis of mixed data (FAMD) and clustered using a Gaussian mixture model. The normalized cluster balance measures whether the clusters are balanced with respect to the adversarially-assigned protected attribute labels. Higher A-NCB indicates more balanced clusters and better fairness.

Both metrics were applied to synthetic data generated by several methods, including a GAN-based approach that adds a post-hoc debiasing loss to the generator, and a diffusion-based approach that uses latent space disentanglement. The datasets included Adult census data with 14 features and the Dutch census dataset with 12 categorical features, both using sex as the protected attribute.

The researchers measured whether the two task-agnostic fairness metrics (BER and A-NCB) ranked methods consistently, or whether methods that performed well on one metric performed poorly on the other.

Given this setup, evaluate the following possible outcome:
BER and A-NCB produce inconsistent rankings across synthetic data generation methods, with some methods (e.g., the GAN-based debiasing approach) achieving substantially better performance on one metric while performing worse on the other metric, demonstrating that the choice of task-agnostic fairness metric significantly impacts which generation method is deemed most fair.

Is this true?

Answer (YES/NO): NO